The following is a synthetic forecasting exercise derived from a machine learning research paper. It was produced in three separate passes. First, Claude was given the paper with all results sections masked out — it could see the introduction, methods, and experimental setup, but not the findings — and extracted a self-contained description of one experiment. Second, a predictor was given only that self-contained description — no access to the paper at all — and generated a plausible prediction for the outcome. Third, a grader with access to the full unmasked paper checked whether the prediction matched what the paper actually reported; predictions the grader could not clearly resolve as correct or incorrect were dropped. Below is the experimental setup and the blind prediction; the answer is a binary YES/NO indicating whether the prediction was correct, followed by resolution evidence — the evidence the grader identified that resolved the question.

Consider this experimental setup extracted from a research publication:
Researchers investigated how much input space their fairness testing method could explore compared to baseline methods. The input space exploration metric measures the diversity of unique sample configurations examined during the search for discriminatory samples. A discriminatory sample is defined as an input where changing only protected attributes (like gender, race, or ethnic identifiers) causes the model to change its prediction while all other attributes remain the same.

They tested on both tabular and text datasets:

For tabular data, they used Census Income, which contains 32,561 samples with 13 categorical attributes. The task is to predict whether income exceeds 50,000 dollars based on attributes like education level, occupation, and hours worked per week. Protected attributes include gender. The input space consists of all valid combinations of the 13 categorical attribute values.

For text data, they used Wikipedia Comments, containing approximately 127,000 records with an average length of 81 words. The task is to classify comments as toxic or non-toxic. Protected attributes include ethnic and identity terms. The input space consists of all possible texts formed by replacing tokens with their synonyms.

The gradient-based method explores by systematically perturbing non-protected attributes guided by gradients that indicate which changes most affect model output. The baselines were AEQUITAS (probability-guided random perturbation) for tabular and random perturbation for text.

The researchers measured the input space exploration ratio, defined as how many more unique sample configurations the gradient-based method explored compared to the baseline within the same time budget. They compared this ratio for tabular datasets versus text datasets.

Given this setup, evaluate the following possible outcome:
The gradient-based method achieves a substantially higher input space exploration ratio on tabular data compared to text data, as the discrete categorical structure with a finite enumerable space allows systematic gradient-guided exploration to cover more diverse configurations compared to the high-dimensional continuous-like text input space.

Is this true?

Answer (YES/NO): YES